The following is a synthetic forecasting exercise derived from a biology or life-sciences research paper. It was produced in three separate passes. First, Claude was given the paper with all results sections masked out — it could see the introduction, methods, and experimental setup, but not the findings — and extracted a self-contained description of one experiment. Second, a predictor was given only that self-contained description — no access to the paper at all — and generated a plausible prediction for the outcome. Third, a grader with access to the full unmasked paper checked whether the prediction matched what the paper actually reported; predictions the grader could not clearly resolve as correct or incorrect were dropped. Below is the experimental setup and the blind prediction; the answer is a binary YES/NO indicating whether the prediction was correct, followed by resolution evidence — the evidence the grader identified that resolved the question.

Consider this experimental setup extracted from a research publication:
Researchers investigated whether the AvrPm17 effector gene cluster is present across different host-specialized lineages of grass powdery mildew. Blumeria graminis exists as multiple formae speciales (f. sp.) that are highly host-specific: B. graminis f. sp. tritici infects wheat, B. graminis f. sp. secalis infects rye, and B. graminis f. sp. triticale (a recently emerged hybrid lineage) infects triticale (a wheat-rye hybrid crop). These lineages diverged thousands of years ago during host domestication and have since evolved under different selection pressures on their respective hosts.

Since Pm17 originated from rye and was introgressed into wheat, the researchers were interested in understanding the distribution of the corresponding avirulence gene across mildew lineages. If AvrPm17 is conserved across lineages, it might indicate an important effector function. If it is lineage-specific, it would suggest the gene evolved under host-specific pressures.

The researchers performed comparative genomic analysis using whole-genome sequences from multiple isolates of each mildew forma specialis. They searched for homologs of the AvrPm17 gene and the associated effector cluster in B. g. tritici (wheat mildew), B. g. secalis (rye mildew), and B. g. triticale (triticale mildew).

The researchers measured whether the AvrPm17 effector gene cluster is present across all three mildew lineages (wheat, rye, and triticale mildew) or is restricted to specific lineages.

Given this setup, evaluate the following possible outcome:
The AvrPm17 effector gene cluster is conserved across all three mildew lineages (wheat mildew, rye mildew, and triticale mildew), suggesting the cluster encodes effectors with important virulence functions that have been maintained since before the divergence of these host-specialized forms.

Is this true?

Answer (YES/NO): NO